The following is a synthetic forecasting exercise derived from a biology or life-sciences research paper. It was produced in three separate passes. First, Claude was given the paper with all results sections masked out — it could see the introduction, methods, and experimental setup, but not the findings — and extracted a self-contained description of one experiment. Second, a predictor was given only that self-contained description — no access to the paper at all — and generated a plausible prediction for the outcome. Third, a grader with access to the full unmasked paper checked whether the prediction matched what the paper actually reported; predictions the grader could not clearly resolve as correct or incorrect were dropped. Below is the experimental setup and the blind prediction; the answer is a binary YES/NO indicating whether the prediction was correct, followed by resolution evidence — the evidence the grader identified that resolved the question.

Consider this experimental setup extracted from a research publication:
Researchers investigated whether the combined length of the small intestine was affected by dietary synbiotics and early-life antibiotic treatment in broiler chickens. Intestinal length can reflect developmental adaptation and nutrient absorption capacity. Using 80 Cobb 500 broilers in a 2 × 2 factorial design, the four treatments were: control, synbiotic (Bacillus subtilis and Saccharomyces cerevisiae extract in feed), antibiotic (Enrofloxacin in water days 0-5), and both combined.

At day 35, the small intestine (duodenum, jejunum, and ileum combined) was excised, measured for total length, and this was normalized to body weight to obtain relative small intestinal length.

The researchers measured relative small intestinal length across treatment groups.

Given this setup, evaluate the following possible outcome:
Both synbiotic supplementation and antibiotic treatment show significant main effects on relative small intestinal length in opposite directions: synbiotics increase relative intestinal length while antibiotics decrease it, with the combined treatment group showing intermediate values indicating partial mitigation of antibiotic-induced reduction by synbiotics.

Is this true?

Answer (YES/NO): NO